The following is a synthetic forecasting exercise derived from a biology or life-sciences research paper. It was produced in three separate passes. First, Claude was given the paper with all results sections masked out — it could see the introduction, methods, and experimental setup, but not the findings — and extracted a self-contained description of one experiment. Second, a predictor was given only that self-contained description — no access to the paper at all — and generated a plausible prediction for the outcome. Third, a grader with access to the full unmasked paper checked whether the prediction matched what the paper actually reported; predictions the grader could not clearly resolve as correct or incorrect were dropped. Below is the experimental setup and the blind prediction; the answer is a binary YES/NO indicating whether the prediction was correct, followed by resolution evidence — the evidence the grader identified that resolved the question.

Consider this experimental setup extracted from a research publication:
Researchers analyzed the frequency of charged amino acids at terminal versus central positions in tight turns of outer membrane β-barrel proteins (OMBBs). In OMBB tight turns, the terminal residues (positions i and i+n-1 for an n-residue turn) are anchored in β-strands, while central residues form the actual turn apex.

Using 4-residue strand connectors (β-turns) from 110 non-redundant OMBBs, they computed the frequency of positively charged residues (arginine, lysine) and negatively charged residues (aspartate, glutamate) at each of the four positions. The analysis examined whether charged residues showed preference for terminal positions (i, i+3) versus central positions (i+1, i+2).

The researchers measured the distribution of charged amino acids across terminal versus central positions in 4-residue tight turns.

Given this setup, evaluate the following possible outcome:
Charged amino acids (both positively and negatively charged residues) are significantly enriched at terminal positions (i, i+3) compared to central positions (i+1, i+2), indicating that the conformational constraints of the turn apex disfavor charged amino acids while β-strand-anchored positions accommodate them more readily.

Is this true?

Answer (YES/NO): NO